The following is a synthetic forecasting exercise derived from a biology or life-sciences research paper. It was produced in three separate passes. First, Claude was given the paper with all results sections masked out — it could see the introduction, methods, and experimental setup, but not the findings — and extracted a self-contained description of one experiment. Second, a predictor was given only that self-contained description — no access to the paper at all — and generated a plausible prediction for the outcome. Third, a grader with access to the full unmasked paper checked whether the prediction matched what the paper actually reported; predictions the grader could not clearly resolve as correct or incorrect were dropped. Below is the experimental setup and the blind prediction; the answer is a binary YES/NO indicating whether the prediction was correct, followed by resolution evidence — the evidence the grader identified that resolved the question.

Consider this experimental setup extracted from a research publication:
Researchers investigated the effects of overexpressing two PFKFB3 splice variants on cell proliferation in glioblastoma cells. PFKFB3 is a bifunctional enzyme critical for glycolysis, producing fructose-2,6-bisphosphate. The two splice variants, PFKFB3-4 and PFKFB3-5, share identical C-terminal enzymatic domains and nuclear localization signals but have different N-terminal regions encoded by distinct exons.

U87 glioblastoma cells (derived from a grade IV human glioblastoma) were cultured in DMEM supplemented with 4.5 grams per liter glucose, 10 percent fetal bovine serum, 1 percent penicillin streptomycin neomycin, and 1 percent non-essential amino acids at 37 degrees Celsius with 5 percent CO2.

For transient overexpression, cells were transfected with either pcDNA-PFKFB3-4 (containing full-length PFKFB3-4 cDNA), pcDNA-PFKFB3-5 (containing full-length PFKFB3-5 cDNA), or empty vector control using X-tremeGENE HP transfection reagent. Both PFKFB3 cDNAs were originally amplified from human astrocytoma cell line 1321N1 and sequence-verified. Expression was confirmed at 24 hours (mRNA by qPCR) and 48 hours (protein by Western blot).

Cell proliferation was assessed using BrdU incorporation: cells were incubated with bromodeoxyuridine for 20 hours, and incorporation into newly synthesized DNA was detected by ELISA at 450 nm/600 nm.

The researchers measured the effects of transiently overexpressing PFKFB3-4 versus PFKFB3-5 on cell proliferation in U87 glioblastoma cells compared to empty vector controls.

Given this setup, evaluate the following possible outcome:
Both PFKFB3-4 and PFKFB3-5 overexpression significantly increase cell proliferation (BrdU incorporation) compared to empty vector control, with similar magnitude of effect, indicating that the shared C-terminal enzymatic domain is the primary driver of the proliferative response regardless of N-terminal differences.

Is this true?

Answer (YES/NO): NO